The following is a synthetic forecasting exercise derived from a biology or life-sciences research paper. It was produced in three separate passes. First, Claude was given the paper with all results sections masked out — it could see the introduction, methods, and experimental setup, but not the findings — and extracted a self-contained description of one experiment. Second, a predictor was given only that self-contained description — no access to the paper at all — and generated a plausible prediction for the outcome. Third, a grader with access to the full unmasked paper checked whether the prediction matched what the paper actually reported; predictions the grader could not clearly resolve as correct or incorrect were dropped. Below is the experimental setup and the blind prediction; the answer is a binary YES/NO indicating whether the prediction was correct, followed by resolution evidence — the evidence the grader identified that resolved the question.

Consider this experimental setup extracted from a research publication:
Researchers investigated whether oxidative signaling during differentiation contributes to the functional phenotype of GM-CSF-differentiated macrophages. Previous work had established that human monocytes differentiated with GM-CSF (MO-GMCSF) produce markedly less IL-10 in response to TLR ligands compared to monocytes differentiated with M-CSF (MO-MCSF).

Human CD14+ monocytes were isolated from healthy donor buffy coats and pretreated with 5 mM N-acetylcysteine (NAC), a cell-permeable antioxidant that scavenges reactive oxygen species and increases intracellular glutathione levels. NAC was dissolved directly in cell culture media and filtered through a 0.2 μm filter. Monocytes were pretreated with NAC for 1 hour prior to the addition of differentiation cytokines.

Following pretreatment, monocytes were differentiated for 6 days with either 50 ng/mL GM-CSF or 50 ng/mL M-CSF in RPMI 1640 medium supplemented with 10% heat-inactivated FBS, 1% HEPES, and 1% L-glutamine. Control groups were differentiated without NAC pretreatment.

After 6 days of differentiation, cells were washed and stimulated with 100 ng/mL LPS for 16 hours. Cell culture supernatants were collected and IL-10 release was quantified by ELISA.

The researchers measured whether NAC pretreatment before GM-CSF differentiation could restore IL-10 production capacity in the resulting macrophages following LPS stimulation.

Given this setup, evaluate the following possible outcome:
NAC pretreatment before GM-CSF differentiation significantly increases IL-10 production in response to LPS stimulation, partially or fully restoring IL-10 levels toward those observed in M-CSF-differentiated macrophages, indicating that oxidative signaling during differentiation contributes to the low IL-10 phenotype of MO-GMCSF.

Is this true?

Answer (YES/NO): YES